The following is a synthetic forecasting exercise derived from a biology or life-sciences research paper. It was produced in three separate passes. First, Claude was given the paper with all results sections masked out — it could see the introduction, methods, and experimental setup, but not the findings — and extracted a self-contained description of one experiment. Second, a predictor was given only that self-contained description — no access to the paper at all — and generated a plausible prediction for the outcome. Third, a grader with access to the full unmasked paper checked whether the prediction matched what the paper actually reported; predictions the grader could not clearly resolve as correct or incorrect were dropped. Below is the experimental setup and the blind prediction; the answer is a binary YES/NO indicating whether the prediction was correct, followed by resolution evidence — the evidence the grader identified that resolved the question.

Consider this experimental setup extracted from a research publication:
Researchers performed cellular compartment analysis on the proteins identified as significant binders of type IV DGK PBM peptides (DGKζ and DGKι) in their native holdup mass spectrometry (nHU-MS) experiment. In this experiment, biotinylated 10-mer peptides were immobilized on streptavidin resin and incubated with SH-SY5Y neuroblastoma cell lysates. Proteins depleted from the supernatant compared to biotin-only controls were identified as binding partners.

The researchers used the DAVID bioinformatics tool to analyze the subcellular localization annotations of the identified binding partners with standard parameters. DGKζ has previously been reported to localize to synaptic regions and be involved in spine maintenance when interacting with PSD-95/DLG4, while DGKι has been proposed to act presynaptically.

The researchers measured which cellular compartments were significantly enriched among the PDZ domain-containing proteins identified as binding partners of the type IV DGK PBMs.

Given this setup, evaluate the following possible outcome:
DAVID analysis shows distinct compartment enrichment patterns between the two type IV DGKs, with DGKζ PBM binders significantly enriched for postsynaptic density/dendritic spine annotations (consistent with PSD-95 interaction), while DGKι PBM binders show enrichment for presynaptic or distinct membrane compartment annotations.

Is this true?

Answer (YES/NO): NO